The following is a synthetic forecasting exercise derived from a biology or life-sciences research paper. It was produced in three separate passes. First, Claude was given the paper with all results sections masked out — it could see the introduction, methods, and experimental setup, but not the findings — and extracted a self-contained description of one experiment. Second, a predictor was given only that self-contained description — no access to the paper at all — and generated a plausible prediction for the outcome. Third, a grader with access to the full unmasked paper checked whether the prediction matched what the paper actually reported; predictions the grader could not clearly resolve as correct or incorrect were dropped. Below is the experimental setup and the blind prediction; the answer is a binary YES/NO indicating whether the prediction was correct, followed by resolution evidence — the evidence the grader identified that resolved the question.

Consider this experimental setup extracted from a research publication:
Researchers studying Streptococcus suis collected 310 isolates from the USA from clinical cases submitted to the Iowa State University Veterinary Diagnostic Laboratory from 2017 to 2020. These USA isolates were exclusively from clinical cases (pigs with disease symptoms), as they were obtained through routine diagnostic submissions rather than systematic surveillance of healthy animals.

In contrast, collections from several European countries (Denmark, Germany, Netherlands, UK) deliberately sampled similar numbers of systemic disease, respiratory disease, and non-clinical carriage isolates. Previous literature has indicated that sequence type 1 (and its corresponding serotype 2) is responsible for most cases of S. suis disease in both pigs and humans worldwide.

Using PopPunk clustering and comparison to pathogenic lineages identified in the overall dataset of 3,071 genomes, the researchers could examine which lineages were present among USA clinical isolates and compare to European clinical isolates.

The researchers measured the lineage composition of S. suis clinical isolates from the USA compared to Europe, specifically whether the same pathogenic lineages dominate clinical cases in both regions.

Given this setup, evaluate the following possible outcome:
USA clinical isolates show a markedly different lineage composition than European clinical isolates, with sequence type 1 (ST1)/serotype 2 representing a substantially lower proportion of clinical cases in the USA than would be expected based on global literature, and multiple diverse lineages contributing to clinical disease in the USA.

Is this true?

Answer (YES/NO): YES